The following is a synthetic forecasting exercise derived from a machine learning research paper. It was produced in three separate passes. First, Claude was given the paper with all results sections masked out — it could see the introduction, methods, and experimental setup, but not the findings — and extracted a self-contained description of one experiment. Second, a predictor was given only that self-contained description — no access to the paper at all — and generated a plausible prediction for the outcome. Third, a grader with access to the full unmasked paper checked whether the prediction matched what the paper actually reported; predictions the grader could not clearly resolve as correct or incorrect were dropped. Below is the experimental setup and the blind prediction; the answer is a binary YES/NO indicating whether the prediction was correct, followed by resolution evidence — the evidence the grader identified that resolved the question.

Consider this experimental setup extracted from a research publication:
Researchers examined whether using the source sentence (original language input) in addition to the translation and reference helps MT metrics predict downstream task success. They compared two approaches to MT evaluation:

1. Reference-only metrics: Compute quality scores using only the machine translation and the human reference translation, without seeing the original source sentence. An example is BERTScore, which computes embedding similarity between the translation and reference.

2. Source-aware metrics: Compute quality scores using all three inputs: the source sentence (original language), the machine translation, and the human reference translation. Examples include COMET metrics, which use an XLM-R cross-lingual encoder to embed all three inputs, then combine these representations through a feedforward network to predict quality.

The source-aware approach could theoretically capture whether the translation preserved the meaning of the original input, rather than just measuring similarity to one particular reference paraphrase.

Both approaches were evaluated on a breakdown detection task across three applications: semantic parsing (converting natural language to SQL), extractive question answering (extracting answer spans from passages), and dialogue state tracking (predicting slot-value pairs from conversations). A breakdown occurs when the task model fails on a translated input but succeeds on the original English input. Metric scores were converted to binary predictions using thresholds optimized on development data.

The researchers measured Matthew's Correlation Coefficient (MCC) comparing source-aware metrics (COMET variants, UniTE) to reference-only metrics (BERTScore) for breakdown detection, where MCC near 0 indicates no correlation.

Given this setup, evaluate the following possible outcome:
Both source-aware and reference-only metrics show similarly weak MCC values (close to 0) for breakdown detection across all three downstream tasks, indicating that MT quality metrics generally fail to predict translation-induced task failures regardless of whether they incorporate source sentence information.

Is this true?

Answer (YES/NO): YES